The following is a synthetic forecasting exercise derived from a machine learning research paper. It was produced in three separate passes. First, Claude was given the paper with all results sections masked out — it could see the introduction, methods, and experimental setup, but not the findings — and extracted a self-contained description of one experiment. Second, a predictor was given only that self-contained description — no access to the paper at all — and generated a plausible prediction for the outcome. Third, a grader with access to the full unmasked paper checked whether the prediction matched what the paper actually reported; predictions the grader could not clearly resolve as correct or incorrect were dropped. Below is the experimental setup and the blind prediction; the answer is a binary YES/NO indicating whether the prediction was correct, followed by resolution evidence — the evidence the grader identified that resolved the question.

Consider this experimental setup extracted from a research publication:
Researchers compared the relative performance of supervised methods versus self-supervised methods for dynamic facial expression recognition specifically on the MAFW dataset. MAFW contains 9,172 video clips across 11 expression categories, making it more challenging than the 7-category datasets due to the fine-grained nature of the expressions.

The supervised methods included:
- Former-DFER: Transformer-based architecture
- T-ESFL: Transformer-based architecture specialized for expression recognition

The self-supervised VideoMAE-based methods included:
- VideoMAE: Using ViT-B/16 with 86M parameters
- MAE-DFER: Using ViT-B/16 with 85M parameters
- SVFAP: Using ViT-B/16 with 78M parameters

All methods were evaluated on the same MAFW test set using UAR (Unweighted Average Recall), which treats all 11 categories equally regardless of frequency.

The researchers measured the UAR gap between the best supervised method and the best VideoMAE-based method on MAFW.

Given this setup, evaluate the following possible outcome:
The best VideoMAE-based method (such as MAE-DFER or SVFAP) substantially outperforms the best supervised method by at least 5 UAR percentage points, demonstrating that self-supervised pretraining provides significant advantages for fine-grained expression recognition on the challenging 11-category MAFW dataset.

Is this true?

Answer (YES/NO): YES